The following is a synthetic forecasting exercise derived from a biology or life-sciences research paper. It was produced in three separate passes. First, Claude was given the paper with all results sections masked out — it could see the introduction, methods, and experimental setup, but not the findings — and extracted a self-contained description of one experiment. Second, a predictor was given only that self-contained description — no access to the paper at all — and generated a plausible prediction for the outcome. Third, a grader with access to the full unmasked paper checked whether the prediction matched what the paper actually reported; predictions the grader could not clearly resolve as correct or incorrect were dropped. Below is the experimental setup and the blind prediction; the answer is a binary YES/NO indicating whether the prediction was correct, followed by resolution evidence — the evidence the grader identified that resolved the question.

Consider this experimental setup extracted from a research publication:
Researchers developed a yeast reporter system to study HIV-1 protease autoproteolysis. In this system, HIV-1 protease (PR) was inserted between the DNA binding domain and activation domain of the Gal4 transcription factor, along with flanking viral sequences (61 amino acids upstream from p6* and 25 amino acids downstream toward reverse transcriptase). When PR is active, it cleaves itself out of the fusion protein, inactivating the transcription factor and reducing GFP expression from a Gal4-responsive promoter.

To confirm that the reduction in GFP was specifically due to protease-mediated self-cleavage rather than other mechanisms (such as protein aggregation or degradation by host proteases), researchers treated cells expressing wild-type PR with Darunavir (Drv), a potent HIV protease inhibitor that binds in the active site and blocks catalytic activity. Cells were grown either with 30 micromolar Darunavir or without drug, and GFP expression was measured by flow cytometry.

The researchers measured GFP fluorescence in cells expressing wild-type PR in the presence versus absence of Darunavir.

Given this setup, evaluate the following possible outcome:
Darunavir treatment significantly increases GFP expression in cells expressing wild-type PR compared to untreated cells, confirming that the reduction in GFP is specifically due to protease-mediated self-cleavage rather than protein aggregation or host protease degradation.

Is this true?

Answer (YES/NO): YES